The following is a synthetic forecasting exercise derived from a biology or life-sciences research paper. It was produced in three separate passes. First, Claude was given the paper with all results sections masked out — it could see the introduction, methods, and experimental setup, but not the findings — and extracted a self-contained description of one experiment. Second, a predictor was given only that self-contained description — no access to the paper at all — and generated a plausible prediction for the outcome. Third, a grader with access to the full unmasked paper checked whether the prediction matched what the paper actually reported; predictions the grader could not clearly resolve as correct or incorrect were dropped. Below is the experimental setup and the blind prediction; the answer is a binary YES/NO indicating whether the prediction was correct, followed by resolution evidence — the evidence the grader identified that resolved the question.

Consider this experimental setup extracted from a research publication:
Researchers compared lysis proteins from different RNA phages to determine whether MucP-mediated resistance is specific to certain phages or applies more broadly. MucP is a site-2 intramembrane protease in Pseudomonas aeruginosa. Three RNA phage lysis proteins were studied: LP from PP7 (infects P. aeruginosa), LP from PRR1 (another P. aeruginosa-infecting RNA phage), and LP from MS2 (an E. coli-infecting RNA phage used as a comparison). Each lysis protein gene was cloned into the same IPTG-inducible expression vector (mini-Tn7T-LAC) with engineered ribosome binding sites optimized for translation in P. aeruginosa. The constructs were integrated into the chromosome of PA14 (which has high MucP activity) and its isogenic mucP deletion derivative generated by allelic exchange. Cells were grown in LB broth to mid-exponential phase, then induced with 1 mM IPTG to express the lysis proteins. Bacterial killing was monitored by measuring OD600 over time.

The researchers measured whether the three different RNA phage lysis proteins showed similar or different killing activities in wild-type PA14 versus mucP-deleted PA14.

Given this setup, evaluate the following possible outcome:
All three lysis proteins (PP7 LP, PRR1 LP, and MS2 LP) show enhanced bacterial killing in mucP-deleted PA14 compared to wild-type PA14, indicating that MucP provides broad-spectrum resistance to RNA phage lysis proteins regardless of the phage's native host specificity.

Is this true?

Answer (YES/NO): NO